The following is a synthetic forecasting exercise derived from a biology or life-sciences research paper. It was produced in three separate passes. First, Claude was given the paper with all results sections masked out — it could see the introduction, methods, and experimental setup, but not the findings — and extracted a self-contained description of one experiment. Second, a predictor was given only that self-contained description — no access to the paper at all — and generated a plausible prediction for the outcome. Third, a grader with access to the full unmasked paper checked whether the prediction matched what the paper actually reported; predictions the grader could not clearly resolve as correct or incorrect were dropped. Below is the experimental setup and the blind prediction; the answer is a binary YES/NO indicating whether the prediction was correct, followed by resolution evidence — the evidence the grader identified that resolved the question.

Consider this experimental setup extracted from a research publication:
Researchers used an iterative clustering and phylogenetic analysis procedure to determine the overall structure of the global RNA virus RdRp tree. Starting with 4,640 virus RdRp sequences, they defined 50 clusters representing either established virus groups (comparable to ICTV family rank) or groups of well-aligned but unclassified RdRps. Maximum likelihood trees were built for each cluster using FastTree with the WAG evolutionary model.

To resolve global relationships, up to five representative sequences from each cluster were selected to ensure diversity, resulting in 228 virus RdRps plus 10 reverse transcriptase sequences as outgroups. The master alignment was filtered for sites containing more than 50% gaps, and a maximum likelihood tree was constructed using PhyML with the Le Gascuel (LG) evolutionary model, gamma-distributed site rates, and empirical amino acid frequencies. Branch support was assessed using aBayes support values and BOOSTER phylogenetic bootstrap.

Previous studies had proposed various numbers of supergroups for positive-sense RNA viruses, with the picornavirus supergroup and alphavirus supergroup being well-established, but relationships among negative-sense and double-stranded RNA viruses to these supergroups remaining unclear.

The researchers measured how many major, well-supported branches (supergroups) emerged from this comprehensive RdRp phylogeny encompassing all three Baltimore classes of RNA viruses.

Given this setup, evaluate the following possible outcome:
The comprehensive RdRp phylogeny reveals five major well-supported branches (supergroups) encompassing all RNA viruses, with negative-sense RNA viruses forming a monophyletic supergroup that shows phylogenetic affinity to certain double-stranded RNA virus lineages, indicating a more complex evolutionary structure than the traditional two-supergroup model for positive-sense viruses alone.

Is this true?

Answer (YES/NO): YES